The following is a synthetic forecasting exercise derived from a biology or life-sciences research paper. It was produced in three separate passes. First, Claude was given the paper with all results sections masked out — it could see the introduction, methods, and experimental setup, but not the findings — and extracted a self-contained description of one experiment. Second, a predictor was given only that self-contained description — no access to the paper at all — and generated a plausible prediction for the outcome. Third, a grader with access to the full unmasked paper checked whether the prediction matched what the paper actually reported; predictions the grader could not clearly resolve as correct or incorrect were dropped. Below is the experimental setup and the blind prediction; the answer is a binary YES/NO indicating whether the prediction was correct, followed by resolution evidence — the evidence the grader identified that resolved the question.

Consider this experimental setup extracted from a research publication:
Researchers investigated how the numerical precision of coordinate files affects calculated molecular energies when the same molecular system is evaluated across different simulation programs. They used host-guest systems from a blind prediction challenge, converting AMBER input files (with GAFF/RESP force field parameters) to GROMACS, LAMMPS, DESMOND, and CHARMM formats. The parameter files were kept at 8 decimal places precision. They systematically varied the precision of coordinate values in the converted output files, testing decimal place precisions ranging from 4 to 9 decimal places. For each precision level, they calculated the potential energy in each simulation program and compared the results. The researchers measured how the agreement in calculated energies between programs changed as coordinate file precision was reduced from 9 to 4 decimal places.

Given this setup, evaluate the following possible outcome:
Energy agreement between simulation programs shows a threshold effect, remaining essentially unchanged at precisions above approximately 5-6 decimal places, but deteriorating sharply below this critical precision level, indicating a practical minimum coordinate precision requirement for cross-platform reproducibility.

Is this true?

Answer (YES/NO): NO